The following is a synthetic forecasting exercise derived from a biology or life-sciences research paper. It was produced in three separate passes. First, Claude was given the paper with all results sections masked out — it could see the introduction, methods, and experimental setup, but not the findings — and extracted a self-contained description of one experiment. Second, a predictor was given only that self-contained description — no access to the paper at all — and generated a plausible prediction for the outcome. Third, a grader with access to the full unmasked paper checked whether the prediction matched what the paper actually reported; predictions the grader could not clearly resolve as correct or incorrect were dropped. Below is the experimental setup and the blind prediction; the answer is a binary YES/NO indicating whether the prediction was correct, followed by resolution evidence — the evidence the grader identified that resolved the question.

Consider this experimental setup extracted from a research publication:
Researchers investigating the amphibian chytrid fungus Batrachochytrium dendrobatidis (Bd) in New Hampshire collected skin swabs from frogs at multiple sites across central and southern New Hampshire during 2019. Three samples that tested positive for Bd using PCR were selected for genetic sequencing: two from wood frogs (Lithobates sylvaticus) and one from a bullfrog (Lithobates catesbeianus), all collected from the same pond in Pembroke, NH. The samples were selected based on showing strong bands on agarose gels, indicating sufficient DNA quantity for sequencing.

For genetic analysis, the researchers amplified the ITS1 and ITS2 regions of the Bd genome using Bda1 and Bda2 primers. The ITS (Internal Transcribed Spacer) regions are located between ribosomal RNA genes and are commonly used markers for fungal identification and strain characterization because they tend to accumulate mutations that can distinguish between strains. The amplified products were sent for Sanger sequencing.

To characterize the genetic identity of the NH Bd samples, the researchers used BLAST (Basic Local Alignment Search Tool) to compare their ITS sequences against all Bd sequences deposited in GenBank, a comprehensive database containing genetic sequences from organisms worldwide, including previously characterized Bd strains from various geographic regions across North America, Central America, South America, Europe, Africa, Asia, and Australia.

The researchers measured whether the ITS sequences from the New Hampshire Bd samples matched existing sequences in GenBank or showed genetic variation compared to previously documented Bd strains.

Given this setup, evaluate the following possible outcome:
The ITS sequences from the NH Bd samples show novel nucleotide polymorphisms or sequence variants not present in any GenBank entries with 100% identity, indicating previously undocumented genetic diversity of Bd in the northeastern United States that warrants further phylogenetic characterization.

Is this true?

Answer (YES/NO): YES